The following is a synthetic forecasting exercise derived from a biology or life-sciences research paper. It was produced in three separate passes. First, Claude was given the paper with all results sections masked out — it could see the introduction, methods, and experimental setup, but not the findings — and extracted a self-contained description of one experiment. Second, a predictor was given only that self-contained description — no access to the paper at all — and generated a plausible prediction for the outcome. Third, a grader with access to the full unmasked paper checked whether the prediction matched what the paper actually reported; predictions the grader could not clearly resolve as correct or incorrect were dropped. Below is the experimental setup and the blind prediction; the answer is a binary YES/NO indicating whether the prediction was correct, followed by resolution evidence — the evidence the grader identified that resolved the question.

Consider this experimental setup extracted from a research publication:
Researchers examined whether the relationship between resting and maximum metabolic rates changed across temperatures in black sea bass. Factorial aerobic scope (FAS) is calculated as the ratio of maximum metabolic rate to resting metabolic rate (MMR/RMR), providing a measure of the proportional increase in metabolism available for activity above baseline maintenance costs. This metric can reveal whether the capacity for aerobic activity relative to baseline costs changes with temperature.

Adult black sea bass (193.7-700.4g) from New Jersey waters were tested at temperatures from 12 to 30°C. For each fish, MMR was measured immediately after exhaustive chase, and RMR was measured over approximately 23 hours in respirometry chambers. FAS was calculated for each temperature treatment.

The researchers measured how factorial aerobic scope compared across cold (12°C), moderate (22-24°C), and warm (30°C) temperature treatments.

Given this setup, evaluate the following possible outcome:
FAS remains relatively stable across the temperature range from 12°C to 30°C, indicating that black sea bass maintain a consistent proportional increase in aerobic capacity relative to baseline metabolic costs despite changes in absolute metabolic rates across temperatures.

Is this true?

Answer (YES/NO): NO